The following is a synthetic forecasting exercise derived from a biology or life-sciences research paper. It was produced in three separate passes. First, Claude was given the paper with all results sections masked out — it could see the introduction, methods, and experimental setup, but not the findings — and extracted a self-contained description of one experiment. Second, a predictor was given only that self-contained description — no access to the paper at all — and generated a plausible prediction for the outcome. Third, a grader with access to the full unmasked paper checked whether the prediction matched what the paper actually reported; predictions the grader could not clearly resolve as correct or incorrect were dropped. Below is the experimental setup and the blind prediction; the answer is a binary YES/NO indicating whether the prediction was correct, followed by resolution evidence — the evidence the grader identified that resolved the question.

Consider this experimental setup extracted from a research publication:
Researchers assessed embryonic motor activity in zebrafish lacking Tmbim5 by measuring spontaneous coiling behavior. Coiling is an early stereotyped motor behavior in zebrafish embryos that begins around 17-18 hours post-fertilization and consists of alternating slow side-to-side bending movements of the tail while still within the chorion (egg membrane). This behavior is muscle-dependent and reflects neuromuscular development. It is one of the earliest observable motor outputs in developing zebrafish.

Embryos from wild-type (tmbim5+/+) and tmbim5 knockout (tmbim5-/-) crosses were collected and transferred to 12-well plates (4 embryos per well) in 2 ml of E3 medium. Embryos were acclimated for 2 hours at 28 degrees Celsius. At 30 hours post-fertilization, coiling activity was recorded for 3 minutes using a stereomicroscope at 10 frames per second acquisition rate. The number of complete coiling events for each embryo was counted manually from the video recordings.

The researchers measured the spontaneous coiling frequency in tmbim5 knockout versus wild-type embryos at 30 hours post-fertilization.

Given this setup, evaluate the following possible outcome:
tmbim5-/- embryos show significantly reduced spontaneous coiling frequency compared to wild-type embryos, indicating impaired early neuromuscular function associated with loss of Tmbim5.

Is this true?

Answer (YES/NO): YES